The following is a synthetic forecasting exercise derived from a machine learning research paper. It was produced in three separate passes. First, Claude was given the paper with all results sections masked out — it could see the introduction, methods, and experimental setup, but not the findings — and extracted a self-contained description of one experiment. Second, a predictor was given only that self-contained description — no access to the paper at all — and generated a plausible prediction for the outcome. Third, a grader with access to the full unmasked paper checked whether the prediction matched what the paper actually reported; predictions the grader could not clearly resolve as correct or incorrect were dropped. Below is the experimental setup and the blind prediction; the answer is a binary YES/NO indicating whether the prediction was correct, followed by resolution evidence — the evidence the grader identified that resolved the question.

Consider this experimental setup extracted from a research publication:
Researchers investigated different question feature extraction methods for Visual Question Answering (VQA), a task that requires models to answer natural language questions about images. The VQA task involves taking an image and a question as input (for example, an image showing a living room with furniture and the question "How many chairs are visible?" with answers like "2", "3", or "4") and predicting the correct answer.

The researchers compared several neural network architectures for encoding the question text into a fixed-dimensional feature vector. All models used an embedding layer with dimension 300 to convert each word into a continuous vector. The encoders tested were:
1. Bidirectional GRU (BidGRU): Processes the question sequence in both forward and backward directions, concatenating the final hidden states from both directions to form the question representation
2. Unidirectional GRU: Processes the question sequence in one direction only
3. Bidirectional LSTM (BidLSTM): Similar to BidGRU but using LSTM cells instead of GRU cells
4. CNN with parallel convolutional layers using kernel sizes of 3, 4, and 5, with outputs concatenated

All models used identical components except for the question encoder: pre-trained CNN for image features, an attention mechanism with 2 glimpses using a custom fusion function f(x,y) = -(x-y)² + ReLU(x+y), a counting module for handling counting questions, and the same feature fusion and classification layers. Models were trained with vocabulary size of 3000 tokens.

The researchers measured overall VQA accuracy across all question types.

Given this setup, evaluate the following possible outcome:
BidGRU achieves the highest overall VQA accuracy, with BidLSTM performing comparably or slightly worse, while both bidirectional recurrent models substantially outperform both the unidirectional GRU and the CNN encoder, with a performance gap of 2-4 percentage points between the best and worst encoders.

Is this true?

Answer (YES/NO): NO